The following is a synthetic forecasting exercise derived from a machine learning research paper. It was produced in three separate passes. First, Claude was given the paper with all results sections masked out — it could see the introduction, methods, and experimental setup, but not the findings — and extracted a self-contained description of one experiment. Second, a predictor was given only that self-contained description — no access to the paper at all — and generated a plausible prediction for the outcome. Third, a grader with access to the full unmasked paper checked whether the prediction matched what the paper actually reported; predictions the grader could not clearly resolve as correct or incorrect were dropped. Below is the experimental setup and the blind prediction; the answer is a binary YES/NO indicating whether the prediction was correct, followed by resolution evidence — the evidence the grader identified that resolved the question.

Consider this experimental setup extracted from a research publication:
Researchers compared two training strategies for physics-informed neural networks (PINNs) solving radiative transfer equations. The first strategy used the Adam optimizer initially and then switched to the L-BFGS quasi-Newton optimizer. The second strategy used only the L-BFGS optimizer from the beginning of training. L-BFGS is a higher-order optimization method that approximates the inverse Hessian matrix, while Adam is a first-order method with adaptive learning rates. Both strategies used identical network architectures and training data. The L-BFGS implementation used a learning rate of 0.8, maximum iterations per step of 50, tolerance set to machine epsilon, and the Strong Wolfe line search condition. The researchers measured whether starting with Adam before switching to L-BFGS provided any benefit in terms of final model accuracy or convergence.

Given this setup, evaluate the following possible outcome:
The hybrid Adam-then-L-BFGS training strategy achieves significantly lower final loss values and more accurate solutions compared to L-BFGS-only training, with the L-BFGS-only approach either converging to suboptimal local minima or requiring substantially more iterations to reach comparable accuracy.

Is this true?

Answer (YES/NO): NO